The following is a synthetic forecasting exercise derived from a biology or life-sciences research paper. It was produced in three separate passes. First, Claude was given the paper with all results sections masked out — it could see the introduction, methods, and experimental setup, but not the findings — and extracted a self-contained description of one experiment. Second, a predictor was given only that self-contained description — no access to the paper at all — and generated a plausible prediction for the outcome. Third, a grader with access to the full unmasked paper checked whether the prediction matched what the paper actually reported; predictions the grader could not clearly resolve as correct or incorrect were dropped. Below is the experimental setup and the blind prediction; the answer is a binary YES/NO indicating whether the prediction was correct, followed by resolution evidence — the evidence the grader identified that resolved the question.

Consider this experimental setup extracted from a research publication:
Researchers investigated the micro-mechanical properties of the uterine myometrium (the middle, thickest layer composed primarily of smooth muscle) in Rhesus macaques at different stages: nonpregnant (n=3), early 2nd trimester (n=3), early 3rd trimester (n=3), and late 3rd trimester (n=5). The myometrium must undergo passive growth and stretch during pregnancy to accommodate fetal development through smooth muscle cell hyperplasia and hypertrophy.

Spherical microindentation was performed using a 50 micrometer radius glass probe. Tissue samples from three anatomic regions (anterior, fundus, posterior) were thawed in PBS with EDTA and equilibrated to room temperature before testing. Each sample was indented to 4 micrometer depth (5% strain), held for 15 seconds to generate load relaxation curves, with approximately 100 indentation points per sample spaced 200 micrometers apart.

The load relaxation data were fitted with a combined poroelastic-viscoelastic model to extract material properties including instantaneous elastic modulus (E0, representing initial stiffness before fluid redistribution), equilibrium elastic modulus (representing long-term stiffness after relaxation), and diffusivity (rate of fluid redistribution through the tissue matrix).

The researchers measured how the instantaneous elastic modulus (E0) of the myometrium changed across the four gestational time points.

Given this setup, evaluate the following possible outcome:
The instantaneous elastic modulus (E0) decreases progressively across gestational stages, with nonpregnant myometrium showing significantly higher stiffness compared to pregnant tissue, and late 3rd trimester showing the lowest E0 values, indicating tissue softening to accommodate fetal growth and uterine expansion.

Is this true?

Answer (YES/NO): NO